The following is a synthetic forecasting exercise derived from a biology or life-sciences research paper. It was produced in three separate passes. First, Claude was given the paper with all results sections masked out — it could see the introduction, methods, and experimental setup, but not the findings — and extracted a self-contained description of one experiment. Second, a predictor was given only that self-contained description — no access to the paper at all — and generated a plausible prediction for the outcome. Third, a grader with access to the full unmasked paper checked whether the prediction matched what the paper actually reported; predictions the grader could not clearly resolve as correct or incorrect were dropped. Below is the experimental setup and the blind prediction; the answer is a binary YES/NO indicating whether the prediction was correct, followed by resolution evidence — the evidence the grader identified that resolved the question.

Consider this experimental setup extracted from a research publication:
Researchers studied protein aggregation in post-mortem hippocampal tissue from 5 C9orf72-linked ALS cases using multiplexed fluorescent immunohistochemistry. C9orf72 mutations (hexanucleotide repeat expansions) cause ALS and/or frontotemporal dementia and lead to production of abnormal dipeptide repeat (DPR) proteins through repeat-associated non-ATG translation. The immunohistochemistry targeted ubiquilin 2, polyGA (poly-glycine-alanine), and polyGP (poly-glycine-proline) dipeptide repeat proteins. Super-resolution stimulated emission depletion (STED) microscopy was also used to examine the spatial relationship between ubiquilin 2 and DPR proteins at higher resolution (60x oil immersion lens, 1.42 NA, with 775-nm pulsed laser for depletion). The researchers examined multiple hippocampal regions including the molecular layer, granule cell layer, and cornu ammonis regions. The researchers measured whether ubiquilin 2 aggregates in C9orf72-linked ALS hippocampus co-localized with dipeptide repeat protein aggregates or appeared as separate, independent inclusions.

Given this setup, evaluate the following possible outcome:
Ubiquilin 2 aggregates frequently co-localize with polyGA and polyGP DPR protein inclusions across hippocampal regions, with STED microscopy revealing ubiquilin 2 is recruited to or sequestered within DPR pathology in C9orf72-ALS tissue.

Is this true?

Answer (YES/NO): NO